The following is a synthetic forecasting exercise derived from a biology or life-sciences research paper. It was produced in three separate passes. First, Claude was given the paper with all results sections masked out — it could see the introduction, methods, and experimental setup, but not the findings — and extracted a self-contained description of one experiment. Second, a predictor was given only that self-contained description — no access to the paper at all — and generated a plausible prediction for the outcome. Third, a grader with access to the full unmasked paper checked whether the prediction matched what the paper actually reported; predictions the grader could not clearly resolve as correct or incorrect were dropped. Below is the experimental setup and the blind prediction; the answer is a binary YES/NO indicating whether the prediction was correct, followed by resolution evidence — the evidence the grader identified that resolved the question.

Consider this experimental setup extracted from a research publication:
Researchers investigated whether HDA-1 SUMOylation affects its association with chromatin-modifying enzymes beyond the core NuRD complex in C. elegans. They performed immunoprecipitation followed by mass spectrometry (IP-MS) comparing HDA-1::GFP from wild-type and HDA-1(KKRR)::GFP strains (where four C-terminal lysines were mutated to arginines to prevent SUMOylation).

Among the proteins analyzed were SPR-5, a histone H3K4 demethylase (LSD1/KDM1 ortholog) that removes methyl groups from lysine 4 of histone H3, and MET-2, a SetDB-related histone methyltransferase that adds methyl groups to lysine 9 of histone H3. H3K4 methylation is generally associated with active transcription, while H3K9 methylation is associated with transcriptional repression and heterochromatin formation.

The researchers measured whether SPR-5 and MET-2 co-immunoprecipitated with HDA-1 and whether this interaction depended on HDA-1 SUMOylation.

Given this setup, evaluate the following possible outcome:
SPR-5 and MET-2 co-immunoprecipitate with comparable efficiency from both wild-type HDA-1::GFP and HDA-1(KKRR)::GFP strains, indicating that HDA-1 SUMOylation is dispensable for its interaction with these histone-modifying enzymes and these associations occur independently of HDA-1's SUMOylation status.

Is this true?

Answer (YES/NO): NO